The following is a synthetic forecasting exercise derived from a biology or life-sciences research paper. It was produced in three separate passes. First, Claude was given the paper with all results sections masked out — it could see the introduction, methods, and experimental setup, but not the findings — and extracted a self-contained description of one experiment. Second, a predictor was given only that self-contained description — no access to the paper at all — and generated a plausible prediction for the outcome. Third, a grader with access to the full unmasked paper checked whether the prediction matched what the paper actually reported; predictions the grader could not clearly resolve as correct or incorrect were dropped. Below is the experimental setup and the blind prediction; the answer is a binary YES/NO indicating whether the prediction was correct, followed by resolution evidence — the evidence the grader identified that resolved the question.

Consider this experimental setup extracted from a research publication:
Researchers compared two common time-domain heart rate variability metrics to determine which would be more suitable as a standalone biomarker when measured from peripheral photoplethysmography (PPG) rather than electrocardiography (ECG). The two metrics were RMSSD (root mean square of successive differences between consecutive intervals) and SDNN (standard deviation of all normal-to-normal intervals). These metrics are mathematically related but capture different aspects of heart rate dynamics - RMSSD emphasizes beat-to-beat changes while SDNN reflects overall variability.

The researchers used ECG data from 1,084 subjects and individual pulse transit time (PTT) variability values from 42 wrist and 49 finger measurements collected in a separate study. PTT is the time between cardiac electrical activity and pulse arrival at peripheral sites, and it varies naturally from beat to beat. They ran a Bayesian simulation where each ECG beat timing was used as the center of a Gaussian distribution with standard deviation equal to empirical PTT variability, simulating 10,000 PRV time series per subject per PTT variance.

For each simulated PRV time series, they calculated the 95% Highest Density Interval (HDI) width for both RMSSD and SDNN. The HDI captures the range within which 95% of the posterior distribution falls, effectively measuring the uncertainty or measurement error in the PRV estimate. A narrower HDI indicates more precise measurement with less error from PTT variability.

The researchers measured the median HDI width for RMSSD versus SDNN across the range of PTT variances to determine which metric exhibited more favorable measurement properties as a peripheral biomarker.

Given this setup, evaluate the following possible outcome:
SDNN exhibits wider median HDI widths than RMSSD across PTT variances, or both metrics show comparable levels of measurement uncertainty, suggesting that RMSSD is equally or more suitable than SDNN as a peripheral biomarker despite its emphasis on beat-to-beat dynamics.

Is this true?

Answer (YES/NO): NO